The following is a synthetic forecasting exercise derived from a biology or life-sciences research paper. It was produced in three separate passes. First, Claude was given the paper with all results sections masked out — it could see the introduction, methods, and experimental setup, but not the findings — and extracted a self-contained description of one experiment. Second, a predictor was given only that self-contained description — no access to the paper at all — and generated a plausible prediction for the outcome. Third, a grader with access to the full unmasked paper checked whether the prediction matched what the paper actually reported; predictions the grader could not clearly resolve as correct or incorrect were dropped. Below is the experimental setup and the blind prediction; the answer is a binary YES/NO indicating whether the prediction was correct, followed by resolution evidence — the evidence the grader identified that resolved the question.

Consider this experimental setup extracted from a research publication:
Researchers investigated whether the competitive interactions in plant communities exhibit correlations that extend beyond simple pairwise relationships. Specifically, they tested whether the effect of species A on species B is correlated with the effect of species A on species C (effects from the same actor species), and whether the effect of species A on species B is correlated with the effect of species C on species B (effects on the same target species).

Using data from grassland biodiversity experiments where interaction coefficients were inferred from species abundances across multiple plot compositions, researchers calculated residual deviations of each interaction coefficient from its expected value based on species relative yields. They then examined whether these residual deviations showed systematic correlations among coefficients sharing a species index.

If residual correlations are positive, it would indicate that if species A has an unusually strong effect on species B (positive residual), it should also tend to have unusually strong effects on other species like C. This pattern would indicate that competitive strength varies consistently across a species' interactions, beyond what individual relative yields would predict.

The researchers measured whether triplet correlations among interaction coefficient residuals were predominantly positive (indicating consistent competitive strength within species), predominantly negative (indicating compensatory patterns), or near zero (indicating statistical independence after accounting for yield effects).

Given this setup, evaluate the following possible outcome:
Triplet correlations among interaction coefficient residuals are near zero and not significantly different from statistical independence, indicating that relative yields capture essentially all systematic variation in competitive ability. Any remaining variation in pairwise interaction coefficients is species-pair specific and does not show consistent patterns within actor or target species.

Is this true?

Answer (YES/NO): NO